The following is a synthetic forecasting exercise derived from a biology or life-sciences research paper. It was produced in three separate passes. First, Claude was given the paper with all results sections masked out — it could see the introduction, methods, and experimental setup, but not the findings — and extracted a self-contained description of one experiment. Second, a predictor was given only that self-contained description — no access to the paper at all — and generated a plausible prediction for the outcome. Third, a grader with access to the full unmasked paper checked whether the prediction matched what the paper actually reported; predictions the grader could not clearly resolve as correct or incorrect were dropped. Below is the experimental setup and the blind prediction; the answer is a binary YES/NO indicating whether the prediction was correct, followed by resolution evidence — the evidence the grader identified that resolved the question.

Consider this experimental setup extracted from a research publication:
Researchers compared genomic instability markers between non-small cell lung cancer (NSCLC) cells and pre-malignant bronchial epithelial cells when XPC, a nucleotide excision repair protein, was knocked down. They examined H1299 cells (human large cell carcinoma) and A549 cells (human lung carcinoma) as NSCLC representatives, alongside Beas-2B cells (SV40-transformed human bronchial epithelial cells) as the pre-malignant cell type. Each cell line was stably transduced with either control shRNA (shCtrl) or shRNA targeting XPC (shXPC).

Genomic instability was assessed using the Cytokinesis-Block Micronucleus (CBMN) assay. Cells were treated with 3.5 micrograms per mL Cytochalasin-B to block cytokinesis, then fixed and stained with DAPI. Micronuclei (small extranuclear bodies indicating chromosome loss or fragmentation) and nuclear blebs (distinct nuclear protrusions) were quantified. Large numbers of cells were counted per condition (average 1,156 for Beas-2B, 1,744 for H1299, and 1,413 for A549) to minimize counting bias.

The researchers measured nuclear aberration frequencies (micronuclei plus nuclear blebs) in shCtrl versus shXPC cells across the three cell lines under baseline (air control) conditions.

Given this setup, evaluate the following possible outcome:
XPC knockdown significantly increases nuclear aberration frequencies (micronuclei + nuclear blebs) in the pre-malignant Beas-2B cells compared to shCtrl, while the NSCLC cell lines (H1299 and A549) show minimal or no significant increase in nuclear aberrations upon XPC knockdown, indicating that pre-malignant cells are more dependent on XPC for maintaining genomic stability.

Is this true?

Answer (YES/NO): NO